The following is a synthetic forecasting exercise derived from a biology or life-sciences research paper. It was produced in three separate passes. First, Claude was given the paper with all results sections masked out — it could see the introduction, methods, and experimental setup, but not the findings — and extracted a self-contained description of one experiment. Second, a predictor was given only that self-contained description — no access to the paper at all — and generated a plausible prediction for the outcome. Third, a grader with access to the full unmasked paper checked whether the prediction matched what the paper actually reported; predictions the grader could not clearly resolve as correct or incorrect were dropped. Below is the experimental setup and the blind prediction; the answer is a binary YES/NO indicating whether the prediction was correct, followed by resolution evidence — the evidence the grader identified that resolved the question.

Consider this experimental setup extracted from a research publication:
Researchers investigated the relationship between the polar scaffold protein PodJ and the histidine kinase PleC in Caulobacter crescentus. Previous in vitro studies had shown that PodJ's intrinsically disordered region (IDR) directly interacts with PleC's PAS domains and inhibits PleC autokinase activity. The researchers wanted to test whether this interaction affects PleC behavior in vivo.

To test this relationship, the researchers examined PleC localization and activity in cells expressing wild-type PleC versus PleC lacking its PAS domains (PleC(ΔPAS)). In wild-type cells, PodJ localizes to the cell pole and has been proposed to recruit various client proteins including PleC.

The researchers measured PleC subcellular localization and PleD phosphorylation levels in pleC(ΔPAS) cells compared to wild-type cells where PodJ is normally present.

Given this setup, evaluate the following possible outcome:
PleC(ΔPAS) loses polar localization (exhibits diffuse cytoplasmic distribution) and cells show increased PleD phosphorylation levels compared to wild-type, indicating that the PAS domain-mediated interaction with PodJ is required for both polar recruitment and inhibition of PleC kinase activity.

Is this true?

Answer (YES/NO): YES